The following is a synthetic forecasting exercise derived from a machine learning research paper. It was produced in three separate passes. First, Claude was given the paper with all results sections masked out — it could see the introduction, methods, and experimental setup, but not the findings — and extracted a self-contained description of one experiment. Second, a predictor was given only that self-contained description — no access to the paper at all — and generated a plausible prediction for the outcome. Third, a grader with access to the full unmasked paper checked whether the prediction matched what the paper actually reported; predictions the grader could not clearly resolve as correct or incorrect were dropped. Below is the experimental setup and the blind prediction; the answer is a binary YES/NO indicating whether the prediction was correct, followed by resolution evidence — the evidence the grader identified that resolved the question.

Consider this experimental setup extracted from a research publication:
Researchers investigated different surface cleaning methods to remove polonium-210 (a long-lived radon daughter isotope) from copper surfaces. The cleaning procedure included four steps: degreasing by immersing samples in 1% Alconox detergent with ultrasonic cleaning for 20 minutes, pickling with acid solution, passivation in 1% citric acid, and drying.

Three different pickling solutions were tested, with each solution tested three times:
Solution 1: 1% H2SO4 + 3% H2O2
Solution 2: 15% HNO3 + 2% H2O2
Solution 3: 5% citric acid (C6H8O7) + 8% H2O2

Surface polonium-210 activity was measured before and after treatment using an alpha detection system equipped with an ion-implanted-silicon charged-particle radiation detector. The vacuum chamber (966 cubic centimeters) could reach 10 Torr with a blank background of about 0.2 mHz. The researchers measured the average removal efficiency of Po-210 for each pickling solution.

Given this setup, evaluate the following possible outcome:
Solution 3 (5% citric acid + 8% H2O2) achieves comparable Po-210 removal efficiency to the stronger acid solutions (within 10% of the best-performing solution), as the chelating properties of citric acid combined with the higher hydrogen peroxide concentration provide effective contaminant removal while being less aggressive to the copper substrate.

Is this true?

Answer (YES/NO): NO